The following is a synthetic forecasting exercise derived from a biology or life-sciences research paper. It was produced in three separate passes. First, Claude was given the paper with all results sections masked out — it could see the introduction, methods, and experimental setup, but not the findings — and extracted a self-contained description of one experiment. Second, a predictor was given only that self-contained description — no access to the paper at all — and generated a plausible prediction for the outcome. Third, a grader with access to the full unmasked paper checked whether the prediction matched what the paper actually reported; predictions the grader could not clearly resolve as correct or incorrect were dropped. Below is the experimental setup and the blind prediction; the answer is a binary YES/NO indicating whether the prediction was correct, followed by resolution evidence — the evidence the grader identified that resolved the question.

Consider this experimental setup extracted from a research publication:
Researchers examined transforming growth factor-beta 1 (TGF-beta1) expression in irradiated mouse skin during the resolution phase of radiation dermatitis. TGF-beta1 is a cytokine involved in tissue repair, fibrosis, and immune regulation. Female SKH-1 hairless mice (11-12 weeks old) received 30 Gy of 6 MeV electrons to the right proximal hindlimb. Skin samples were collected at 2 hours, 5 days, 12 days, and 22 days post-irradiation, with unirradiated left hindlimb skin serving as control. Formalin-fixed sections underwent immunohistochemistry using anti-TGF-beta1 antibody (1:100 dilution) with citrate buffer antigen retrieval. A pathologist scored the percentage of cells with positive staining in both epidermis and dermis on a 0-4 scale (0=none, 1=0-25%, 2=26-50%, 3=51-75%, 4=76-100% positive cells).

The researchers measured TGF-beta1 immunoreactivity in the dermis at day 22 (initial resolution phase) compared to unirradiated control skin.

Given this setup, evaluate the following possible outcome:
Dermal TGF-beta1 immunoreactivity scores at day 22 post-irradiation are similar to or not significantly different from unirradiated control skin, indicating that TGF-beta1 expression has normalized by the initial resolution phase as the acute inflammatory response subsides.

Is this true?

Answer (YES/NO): YES